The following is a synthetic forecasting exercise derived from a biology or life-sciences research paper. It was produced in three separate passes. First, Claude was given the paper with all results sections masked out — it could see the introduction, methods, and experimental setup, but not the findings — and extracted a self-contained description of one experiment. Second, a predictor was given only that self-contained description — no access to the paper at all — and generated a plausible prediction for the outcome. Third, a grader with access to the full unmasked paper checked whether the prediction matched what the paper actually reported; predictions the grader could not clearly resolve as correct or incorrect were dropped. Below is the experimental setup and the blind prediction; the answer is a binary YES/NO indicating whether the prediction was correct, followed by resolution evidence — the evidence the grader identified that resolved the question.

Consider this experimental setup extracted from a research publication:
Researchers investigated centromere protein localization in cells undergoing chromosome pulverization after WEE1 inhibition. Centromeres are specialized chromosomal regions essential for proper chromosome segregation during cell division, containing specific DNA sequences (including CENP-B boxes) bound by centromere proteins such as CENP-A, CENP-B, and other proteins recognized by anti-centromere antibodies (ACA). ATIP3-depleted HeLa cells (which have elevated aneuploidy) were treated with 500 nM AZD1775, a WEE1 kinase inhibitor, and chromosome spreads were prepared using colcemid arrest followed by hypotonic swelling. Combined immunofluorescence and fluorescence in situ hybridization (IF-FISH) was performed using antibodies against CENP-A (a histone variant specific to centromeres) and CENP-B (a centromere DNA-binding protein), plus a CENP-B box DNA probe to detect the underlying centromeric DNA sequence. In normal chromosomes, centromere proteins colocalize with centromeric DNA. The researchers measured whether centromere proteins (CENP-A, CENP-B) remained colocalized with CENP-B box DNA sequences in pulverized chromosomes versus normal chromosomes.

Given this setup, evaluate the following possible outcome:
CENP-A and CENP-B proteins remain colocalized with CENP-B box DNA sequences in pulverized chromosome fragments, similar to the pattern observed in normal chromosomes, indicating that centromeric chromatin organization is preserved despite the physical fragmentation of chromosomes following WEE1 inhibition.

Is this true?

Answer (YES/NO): NO